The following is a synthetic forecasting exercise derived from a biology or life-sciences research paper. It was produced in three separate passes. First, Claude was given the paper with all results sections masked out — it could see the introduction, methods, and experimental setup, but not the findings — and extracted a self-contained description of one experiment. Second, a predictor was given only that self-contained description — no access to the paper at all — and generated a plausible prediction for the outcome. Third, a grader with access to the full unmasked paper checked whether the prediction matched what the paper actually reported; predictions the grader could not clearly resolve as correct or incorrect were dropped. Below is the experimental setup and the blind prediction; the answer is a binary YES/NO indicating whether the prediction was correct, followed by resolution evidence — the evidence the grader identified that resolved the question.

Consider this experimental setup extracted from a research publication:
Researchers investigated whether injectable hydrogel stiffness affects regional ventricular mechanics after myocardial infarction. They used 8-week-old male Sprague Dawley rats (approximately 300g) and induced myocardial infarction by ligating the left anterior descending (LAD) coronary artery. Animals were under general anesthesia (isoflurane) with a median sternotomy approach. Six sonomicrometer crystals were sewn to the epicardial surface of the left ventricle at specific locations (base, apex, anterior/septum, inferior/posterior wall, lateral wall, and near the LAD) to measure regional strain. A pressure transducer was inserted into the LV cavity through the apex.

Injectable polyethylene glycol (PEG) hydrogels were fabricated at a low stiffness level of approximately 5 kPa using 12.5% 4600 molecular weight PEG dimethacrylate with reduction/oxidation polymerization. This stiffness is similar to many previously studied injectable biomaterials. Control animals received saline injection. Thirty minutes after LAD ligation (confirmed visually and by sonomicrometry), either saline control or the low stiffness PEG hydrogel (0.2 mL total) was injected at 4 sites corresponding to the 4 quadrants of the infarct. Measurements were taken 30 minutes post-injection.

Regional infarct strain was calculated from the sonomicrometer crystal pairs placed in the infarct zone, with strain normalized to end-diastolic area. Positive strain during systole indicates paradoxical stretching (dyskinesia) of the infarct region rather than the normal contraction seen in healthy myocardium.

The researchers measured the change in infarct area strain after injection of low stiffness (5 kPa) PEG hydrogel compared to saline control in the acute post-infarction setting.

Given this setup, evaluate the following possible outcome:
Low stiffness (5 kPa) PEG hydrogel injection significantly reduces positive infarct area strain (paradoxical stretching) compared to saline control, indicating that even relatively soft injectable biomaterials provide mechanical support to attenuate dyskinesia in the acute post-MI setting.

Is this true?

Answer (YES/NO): NO